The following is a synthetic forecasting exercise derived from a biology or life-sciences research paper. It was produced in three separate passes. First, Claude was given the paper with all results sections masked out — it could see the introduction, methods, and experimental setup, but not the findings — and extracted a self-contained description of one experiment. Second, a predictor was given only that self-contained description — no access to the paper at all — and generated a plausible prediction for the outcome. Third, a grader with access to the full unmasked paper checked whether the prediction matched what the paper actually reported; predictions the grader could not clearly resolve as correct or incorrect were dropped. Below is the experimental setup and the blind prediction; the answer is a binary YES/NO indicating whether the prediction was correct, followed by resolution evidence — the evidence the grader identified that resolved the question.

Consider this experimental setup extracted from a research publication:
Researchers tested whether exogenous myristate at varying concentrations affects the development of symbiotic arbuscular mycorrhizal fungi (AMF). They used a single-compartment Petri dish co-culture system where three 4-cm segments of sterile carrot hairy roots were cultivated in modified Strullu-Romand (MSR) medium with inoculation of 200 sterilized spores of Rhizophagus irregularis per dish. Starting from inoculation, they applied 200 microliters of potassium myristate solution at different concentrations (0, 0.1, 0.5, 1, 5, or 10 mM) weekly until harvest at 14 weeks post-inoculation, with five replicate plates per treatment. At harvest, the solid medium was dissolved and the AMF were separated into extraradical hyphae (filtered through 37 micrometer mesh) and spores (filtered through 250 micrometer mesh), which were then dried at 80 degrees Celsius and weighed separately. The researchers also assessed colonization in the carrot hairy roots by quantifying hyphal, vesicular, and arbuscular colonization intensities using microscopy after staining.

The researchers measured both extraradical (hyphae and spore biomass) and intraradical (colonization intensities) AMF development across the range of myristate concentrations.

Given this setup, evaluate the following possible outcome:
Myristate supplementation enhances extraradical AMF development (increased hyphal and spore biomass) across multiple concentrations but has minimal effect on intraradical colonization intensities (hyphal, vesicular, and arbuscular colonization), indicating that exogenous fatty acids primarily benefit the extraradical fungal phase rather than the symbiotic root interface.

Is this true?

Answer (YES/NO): NO